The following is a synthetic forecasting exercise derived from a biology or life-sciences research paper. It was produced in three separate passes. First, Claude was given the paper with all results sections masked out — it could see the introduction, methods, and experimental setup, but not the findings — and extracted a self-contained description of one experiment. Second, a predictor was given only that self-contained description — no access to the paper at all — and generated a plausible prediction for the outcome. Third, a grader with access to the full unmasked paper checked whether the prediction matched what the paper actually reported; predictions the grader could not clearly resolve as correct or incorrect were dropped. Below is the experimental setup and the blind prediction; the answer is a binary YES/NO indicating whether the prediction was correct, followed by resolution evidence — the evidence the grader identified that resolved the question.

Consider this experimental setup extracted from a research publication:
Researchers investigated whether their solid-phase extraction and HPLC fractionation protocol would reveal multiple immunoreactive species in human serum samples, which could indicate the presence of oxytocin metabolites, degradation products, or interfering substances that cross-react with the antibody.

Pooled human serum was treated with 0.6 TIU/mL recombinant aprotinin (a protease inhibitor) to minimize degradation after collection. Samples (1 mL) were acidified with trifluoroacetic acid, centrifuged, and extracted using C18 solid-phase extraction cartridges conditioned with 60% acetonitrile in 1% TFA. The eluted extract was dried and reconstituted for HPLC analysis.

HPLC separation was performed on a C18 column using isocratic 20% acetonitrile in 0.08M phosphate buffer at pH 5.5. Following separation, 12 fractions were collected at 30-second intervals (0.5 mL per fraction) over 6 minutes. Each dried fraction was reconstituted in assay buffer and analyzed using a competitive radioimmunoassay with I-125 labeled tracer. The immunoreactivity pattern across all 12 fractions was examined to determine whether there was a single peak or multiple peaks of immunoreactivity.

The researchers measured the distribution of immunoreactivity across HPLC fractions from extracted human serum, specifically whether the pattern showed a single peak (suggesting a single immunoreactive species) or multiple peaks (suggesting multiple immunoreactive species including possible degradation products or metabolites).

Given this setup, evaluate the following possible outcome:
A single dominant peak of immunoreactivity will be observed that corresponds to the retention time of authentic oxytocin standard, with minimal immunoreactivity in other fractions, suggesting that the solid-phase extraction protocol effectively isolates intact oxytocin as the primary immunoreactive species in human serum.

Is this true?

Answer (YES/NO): YES